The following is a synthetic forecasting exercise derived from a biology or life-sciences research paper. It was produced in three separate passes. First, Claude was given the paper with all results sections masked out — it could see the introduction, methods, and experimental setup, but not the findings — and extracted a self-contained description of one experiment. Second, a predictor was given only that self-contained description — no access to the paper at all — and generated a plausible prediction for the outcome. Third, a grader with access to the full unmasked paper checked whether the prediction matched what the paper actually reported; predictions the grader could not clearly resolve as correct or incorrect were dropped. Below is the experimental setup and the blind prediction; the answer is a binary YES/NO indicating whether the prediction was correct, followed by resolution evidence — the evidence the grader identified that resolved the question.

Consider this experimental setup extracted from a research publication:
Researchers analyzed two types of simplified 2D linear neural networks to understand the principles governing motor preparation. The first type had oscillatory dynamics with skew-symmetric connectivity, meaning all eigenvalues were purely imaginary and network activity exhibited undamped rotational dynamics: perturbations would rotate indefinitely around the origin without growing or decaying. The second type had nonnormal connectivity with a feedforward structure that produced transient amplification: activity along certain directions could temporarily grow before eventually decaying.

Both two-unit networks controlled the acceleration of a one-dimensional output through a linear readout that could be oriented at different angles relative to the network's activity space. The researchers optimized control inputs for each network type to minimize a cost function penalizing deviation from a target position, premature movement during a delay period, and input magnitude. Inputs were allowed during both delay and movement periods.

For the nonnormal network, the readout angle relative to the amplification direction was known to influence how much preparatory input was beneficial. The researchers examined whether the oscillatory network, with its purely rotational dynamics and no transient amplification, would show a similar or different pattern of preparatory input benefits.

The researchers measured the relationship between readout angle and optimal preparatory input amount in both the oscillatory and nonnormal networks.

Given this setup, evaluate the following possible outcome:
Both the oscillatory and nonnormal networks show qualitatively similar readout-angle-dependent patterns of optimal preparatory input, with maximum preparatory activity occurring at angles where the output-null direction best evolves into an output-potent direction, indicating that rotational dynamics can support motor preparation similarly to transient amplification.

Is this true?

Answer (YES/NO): NO